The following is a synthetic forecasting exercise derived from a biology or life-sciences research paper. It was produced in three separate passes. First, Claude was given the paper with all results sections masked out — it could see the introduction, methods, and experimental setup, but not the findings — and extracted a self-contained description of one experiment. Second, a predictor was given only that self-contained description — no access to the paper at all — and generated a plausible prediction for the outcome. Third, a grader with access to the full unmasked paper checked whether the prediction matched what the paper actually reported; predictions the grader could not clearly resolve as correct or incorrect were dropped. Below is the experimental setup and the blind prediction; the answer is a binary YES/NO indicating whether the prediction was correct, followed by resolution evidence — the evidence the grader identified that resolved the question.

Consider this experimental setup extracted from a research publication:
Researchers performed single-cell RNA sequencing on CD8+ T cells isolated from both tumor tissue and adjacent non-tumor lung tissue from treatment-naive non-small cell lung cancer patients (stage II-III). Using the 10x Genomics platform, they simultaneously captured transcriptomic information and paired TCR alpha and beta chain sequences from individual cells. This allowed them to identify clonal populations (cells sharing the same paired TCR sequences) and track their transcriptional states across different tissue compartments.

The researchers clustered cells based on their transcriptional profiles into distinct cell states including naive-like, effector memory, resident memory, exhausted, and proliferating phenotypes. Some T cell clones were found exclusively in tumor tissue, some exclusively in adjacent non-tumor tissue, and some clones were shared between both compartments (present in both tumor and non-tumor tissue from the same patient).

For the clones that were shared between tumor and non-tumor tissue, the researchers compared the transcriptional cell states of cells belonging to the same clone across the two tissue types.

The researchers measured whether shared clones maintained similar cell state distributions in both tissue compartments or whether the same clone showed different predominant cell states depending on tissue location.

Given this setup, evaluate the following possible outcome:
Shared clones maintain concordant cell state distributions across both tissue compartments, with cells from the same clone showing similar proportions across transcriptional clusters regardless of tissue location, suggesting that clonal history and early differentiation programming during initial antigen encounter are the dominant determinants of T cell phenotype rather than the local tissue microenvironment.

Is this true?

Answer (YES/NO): NO